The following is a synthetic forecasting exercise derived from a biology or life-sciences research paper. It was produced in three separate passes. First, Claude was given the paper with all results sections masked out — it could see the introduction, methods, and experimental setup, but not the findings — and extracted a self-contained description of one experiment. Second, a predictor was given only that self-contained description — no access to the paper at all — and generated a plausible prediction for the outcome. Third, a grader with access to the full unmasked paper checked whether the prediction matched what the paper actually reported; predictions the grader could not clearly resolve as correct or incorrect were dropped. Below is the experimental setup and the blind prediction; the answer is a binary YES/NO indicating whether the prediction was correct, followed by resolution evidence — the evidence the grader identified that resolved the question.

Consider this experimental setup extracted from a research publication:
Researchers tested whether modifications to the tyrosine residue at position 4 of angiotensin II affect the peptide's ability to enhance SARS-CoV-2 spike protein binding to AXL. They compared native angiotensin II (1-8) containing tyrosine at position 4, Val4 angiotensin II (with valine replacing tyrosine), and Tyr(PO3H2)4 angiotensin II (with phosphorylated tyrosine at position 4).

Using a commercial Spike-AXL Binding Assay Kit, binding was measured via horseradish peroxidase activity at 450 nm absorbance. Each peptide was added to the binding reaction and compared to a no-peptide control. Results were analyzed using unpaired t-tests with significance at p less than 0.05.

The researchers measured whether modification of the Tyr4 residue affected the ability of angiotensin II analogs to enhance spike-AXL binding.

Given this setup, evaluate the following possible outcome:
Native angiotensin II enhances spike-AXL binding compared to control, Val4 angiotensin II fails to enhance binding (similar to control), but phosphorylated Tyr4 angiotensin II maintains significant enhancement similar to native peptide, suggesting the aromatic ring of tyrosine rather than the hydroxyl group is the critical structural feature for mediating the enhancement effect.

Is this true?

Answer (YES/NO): NO